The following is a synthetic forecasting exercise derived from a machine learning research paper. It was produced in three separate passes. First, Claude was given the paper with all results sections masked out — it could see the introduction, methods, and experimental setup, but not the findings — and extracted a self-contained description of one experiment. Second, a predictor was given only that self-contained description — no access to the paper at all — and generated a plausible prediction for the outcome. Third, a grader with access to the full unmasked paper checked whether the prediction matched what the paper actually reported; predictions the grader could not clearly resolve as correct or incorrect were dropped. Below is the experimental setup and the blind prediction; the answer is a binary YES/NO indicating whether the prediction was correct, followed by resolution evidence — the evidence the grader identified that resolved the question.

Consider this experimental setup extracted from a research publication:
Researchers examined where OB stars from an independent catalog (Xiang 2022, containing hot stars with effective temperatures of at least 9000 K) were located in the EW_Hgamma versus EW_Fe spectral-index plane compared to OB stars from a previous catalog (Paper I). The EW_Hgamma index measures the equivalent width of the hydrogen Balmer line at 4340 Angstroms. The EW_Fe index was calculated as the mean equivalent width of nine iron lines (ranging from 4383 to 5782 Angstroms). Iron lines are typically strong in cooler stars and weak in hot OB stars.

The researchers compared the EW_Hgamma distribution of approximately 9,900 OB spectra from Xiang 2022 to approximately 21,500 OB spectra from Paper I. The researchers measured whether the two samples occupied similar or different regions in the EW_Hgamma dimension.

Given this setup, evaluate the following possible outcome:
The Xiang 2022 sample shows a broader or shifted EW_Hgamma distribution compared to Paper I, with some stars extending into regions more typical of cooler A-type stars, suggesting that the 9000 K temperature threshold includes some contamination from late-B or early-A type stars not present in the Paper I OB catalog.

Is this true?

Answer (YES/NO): NO